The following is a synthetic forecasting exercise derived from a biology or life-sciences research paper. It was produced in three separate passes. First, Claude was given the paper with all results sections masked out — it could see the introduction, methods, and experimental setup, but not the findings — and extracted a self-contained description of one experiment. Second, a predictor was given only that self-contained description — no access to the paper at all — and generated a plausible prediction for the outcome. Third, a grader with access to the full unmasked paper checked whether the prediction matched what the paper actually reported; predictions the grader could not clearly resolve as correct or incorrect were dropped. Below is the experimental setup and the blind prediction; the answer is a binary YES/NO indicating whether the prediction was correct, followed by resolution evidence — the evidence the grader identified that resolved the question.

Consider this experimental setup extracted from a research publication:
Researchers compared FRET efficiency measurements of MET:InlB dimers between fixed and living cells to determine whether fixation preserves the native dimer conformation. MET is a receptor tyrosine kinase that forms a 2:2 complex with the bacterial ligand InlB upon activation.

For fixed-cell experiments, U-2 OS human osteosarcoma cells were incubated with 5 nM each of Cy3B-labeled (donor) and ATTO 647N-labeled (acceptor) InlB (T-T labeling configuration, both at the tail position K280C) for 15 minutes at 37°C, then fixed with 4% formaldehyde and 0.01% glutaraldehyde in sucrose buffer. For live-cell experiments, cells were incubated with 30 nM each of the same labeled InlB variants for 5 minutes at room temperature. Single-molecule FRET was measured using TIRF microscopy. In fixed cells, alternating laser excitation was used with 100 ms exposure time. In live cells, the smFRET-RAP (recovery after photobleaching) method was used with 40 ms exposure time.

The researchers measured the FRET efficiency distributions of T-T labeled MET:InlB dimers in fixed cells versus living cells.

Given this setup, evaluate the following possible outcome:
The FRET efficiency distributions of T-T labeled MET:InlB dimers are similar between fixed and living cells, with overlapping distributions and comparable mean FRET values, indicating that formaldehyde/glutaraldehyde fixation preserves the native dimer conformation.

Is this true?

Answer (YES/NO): NO